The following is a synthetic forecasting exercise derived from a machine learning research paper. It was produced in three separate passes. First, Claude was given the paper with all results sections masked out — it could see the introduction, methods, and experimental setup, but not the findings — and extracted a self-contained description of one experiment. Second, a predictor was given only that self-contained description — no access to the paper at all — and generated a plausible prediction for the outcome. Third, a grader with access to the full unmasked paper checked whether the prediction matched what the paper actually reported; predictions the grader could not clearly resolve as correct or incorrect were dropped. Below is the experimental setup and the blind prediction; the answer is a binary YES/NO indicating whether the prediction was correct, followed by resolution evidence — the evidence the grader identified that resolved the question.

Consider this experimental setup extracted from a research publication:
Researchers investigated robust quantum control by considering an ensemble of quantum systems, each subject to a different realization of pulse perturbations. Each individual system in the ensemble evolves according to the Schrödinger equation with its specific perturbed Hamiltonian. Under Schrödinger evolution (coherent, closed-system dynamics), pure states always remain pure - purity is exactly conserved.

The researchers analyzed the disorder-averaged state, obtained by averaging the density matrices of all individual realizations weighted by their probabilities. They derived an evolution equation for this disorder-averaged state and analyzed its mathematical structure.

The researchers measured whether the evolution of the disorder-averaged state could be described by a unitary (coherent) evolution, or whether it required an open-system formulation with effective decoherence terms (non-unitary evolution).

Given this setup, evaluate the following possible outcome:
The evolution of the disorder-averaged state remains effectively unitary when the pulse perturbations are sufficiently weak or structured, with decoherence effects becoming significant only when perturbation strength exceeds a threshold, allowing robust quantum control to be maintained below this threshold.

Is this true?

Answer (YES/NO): NO